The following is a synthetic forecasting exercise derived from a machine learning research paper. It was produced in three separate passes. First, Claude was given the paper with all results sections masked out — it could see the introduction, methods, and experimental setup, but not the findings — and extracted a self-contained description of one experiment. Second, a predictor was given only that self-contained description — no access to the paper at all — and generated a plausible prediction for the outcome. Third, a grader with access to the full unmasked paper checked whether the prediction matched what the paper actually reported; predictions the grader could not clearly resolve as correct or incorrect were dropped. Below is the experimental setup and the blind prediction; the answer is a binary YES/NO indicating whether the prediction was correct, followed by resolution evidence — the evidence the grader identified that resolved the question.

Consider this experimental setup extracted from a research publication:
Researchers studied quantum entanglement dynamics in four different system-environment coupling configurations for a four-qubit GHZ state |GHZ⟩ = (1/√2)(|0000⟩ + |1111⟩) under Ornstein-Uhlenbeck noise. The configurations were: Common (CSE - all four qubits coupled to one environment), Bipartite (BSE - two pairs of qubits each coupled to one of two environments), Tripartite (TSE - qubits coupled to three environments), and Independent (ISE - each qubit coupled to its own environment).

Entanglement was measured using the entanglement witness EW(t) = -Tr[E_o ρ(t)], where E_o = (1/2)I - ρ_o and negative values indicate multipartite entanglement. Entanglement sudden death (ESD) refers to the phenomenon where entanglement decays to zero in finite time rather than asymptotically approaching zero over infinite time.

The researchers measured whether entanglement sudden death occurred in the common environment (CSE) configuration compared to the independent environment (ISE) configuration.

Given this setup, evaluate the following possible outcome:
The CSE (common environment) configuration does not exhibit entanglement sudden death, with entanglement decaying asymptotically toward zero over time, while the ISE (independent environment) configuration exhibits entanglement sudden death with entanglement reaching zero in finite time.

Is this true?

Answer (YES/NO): NO